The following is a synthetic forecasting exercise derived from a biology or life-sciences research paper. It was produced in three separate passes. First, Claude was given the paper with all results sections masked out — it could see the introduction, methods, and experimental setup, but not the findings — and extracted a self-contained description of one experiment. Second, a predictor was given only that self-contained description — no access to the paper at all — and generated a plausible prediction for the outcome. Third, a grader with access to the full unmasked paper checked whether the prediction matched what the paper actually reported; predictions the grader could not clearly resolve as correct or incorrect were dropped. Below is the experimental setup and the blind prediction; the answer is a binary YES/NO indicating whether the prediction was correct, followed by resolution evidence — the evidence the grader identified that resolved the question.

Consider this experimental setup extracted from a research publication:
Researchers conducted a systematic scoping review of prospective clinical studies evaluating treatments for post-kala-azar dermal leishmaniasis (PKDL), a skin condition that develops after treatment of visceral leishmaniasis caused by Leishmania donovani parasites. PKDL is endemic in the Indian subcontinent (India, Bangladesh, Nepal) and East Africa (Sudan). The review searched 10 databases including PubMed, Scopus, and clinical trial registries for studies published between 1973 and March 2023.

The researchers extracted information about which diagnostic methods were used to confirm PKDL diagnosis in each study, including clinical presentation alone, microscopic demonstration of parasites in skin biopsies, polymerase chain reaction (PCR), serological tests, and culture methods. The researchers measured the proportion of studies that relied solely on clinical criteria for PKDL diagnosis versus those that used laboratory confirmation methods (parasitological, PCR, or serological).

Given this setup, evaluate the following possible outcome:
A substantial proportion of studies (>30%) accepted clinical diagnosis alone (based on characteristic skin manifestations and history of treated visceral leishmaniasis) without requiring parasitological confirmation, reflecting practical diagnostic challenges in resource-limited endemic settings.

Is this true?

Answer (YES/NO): NO